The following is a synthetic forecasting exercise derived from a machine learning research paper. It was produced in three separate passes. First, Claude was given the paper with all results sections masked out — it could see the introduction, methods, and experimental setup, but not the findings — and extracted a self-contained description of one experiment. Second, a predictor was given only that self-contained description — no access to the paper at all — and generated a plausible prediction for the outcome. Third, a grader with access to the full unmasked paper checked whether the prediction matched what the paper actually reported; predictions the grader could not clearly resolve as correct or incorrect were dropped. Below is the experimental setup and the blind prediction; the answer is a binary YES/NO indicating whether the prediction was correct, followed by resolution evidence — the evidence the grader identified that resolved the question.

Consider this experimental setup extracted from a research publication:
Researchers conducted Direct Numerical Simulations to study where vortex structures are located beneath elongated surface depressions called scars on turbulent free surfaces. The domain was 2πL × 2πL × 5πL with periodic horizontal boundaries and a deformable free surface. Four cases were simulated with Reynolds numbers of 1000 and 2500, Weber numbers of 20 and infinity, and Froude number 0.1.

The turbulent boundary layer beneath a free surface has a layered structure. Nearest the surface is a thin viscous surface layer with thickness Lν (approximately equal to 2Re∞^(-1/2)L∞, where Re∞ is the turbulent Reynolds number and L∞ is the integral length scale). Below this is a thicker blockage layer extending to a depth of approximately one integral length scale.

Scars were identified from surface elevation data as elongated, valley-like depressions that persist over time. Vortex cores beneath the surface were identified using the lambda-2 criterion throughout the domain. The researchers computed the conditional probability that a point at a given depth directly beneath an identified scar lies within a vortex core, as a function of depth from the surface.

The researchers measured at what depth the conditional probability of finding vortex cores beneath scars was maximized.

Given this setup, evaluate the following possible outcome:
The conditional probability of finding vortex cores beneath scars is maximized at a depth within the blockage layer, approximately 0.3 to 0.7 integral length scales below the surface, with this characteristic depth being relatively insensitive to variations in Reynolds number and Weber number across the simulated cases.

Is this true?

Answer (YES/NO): NO